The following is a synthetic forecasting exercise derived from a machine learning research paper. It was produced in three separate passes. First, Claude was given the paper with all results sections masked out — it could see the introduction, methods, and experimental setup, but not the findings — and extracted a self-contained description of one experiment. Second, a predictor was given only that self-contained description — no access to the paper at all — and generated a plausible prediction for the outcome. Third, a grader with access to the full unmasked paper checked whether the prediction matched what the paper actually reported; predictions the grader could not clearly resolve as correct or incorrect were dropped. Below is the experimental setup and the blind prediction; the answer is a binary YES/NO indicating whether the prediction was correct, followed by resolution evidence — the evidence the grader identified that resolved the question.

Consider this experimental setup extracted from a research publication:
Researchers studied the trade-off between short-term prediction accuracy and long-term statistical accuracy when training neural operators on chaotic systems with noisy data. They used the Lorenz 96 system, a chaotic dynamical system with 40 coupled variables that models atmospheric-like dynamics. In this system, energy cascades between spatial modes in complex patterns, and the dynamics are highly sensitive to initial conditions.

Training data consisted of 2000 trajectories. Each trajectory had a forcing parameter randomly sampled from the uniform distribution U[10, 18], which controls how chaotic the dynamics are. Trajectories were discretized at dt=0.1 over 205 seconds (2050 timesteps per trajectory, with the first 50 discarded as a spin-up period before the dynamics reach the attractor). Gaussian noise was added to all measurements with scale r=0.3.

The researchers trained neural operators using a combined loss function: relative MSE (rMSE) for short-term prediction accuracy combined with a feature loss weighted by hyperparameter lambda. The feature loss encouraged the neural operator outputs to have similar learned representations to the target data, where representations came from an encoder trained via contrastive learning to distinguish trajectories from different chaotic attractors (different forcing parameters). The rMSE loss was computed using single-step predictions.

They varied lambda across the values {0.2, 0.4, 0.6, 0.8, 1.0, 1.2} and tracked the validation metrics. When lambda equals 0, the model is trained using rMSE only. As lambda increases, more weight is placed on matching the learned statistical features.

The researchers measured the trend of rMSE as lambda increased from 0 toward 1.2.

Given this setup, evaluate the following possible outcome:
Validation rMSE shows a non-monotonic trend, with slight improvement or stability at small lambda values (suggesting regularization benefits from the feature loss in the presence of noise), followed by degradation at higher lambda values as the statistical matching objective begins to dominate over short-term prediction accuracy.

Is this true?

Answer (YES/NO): NO